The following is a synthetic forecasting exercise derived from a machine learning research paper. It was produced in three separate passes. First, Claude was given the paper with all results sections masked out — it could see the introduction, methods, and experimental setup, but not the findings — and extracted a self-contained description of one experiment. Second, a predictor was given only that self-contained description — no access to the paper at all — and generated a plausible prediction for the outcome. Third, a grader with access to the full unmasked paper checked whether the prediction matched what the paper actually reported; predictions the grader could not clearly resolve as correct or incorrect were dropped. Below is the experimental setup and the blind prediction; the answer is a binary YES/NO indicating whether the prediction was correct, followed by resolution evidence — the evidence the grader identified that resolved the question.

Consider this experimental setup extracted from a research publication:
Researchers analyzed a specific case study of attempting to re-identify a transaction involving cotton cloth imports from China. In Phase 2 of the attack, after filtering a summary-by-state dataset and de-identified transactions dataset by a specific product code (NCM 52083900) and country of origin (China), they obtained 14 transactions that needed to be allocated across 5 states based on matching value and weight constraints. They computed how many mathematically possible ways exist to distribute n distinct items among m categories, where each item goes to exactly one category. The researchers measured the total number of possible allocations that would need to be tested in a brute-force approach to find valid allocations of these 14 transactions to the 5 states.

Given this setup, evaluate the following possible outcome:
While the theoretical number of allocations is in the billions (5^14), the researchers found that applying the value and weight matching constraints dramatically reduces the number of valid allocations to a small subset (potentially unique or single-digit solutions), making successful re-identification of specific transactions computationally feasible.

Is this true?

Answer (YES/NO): YES